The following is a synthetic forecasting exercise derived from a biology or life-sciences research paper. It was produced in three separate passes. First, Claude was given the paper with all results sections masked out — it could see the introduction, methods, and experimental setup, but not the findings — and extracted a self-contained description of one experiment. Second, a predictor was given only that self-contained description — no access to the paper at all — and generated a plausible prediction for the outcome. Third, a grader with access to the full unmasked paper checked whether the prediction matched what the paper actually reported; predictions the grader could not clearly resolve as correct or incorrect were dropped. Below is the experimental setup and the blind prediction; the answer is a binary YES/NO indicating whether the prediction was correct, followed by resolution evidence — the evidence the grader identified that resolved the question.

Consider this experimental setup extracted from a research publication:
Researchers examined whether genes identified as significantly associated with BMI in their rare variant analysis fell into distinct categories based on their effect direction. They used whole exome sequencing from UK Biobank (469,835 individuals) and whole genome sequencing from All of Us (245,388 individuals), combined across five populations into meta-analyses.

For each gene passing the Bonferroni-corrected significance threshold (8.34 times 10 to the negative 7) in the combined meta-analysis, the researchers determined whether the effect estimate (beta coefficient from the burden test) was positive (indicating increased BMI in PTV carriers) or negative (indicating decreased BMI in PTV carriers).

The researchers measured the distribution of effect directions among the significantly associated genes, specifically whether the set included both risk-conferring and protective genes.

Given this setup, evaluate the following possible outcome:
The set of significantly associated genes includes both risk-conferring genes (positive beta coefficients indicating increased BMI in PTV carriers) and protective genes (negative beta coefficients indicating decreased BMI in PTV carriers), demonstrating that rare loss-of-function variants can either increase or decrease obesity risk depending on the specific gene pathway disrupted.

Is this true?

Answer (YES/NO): YES